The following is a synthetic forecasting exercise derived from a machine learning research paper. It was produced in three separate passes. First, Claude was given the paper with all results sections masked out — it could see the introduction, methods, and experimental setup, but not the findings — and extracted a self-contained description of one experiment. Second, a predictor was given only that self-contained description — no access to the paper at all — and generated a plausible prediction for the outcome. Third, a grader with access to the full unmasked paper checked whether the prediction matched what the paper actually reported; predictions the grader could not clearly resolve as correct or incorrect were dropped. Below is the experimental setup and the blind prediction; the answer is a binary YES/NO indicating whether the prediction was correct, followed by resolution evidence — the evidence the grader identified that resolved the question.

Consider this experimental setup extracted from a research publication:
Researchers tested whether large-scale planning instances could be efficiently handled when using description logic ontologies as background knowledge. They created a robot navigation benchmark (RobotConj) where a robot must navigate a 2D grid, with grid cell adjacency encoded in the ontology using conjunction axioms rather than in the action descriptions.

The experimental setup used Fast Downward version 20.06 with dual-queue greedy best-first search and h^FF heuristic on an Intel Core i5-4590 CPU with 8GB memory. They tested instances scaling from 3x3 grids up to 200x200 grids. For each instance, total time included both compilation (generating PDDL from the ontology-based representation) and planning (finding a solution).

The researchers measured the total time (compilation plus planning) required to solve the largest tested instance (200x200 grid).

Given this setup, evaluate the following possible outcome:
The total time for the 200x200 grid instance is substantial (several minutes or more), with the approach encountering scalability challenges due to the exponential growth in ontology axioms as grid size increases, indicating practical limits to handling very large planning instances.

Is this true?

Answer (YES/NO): NO